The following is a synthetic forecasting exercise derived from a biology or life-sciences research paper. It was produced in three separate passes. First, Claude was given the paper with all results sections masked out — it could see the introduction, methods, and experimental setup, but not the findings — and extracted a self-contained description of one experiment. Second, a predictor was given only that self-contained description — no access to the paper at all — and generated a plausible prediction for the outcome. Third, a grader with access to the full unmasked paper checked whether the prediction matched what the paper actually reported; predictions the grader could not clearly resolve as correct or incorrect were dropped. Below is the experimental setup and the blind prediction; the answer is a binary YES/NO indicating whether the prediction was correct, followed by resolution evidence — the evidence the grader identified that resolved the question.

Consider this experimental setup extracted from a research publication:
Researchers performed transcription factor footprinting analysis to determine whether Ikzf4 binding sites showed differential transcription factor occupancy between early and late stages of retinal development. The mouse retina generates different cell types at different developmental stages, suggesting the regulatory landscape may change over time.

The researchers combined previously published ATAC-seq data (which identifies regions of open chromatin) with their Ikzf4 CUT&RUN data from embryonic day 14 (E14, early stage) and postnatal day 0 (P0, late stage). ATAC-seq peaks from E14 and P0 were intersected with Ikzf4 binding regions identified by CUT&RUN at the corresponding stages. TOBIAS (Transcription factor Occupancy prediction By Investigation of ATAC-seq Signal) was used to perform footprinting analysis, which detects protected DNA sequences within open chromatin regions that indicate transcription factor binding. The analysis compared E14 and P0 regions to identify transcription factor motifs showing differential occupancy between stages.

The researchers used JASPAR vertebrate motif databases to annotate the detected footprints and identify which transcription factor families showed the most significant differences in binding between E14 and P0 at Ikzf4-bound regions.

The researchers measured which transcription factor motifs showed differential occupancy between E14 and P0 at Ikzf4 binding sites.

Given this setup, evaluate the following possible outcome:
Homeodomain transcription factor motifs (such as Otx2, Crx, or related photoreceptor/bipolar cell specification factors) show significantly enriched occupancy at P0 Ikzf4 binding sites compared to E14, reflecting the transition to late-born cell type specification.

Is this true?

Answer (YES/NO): NO